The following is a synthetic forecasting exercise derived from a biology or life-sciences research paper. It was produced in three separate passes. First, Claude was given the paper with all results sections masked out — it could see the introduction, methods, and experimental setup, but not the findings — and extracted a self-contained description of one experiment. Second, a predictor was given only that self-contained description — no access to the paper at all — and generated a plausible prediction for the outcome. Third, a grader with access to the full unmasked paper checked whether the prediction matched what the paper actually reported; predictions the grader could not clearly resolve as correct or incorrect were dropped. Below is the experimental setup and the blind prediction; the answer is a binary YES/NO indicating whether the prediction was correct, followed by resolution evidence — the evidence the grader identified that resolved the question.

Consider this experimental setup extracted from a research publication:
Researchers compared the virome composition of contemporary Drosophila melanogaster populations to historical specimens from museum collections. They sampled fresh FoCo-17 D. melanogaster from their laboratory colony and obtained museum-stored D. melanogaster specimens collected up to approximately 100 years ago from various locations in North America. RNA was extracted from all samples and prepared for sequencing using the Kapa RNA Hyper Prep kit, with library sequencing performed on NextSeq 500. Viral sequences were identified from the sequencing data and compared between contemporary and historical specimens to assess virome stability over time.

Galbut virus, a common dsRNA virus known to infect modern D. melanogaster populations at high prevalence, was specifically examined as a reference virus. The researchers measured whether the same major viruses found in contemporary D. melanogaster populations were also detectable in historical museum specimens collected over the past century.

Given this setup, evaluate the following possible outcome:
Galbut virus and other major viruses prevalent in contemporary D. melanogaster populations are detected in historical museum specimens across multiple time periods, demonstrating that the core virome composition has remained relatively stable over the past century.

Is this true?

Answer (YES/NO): YES